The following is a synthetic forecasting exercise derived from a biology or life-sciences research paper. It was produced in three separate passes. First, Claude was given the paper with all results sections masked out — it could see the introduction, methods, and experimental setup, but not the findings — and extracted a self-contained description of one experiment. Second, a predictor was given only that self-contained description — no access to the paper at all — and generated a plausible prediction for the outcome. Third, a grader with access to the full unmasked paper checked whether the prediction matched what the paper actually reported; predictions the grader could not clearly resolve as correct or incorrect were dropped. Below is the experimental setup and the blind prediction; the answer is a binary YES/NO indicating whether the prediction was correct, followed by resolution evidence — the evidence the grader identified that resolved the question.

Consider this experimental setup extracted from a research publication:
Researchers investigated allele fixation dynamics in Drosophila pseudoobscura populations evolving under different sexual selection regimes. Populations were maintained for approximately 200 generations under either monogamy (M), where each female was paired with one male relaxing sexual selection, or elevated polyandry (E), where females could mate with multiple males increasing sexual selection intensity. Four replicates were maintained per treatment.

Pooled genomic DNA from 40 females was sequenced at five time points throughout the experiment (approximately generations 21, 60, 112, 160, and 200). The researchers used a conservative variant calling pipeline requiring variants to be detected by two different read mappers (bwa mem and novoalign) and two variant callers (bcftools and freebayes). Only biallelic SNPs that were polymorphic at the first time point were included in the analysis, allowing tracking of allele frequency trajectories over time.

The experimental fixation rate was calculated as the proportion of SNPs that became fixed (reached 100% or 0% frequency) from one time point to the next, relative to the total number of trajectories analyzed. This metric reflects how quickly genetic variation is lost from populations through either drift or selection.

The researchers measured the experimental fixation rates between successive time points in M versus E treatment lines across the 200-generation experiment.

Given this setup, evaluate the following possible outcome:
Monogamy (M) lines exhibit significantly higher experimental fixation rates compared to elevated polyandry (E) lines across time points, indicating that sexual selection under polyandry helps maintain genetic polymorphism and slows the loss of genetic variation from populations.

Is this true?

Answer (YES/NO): NO